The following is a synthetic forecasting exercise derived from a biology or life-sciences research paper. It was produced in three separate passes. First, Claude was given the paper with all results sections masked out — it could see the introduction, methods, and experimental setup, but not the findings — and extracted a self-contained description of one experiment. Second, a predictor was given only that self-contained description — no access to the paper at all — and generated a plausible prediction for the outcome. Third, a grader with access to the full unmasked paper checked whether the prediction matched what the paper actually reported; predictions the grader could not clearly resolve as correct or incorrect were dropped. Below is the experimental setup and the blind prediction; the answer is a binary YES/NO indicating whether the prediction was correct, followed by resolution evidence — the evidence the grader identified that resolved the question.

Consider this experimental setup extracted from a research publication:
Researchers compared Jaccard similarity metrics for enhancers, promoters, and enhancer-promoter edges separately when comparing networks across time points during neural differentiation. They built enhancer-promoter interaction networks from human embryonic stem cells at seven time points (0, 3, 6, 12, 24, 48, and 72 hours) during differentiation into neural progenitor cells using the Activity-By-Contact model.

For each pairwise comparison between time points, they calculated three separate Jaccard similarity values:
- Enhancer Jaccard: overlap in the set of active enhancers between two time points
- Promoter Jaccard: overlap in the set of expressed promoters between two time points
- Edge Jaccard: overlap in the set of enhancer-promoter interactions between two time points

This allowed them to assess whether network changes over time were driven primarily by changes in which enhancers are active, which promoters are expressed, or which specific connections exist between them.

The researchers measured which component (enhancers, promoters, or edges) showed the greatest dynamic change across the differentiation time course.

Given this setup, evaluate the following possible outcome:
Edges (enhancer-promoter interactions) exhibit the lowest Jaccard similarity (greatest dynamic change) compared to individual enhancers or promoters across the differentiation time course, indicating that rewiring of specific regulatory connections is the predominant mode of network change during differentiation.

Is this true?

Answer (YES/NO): YES